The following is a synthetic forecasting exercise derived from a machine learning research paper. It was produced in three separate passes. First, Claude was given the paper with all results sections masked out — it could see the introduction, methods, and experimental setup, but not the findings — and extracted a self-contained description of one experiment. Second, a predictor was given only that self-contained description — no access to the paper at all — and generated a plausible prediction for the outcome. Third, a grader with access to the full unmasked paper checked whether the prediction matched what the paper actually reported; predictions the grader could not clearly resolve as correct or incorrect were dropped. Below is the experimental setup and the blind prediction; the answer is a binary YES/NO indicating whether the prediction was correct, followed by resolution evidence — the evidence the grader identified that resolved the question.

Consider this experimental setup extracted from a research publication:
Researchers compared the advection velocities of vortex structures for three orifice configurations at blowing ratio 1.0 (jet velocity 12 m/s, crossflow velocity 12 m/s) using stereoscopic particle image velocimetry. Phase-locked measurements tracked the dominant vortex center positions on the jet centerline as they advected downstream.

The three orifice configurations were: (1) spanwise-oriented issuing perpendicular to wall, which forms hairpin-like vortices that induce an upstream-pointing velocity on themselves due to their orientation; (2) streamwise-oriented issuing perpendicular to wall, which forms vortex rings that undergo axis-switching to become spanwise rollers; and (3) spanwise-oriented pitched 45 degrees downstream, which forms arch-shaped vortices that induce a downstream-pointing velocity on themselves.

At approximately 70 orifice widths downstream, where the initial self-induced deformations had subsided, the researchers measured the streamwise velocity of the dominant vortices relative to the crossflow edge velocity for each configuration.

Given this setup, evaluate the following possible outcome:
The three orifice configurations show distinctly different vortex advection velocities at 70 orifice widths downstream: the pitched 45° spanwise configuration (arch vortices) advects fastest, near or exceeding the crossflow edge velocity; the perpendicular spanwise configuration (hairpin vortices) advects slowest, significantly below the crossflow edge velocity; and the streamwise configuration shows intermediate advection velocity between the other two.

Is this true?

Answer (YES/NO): NO